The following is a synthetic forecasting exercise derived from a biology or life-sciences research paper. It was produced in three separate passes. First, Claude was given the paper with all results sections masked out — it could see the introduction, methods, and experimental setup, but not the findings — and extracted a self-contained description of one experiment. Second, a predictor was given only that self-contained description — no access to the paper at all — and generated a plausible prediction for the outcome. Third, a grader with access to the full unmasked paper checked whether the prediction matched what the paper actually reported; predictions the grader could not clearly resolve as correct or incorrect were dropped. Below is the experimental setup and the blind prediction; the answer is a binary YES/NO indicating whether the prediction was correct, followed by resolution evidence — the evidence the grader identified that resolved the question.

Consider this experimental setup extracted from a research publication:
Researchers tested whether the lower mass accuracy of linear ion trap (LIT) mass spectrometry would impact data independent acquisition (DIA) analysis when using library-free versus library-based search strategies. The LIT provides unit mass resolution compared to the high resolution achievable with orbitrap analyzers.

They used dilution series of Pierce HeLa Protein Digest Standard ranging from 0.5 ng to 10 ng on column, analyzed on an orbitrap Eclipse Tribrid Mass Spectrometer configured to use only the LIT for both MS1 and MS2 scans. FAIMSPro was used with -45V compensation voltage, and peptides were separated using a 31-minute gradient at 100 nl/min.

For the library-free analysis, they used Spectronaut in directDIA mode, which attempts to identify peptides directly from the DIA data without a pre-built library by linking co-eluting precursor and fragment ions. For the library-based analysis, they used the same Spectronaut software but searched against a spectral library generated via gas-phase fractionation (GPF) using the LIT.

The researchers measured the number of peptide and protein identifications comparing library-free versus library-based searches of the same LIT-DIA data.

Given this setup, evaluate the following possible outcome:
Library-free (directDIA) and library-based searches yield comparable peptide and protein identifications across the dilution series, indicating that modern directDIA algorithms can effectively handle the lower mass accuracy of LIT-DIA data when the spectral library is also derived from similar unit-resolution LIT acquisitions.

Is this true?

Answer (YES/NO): NO